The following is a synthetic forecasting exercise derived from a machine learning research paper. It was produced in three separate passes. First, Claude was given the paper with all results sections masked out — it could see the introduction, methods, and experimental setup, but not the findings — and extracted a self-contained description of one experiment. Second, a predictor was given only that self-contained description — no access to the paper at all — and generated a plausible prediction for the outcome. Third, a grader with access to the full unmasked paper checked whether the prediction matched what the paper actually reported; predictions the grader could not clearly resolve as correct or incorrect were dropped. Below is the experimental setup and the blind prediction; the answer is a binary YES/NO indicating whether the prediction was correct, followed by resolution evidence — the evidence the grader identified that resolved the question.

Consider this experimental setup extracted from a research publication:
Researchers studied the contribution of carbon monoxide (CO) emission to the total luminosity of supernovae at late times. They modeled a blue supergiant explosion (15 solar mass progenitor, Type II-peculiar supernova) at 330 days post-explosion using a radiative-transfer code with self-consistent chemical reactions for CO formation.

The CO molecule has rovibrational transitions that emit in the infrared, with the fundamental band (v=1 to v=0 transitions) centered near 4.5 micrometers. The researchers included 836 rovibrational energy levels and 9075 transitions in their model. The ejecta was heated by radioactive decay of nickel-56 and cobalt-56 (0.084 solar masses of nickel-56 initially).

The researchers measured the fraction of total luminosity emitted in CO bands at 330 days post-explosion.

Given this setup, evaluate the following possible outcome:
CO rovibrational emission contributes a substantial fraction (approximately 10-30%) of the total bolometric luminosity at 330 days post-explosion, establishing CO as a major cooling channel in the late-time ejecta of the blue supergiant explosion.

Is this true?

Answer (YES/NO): YES